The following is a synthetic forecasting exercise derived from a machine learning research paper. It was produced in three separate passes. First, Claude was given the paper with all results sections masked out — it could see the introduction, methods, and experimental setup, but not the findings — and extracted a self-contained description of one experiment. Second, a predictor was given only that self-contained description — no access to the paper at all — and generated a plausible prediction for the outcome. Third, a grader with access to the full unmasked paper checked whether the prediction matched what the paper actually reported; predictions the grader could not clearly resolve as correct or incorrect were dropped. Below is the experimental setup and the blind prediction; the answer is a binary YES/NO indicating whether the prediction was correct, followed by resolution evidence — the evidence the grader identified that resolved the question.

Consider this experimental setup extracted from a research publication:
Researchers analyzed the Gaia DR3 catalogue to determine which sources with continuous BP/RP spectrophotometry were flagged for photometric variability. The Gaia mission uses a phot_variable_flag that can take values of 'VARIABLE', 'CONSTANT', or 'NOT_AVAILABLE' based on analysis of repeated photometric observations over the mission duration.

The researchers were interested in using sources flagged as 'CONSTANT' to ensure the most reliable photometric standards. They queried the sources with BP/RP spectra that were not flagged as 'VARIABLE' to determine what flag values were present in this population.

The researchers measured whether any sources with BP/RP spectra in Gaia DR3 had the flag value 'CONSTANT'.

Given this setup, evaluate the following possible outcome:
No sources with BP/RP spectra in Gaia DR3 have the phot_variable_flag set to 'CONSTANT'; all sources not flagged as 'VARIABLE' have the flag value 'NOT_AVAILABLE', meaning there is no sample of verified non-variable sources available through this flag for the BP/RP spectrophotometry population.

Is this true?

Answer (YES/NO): YES